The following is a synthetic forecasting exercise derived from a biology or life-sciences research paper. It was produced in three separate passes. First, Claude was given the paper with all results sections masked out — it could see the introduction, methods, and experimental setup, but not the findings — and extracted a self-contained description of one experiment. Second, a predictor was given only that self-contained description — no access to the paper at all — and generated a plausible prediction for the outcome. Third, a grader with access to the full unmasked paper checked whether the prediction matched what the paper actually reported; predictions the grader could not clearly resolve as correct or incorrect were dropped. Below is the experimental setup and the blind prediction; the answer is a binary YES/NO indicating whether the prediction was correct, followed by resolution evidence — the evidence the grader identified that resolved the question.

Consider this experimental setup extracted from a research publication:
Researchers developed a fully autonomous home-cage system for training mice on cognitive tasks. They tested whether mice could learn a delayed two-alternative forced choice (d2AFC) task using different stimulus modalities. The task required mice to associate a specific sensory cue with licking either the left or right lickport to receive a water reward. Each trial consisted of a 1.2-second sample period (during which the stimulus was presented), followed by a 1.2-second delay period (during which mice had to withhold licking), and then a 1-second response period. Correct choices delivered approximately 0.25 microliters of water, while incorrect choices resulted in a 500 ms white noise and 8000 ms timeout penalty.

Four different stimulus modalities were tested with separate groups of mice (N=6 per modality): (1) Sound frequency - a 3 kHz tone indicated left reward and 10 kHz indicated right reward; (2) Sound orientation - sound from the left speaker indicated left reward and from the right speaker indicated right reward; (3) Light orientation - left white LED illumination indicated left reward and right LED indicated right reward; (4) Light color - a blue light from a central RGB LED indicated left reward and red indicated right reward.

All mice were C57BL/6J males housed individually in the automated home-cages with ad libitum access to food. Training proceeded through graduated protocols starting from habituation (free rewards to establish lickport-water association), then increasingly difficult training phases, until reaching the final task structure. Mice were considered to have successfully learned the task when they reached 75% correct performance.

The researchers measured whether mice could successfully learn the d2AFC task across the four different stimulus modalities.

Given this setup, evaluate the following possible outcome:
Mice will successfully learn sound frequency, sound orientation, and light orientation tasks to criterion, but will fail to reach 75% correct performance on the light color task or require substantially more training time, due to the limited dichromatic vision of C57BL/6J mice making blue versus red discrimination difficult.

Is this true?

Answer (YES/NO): YES